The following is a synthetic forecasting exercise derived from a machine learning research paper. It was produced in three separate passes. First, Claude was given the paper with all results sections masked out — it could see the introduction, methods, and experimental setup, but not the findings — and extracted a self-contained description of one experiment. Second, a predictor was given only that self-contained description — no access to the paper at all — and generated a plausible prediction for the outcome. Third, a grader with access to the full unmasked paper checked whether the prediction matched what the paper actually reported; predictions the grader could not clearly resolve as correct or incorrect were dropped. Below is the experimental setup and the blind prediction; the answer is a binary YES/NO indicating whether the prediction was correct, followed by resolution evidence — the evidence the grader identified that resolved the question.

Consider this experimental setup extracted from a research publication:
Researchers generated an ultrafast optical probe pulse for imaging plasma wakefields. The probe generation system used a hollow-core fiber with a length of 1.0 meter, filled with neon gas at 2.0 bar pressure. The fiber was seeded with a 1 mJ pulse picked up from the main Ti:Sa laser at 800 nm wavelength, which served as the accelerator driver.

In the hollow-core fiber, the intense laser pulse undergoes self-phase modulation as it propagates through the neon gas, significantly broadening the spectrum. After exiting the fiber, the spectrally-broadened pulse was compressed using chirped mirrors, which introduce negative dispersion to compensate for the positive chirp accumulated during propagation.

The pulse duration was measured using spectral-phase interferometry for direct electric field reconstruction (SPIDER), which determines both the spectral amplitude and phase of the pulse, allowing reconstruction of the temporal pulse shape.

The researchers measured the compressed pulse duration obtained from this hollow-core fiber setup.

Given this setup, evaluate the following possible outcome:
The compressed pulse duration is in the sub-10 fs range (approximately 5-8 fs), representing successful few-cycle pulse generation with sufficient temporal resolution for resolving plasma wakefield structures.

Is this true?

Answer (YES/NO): NO